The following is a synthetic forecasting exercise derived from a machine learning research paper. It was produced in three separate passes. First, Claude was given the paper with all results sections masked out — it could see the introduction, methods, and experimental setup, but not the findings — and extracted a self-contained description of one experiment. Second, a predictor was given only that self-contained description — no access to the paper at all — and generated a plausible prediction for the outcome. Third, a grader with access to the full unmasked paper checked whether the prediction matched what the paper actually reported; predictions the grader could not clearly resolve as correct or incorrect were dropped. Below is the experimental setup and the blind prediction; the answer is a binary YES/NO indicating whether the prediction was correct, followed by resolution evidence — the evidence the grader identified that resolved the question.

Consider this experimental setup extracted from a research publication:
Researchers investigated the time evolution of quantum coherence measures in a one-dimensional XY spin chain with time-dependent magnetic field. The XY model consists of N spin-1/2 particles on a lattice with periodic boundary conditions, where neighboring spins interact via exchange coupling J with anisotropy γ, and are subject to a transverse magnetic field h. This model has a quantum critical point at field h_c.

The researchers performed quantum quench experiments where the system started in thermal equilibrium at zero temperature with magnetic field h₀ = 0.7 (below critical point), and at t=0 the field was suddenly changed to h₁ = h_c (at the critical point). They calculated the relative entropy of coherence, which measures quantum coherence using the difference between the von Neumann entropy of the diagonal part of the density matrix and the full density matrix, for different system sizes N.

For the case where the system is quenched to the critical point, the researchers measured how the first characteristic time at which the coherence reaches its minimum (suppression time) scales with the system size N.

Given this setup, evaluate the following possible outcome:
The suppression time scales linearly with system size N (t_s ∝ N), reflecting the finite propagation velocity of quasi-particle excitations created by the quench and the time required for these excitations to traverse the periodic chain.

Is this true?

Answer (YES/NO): YES